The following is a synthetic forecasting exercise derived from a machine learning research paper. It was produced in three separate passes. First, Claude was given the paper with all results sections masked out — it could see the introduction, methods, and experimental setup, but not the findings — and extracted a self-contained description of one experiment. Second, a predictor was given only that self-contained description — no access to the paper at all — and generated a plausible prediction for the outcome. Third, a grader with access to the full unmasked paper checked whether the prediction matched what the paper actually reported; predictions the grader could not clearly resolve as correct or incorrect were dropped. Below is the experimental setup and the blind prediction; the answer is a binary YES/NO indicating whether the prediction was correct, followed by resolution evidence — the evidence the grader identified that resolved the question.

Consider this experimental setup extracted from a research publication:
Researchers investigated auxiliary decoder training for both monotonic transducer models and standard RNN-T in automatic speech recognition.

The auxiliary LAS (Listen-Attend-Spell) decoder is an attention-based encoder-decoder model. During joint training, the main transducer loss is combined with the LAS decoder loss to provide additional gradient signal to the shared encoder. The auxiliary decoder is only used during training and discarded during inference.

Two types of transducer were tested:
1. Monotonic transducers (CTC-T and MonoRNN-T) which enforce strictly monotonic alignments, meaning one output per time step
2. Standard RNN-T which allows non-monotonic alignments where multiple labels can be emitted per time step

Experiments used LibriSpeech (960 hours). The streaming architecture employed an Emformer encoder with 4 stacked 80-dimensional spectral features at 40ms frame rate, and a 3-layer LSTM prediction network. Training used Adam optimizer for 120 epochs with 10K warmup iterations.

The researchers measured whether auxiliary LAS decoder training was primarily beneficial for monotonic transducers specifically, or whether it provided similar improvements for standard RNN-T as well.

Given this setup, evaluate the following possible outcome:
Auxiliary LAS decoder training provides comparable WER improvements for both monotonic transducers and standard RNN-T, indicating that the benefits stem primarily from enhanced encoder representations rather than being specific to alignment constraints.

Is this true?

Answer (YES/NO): NO